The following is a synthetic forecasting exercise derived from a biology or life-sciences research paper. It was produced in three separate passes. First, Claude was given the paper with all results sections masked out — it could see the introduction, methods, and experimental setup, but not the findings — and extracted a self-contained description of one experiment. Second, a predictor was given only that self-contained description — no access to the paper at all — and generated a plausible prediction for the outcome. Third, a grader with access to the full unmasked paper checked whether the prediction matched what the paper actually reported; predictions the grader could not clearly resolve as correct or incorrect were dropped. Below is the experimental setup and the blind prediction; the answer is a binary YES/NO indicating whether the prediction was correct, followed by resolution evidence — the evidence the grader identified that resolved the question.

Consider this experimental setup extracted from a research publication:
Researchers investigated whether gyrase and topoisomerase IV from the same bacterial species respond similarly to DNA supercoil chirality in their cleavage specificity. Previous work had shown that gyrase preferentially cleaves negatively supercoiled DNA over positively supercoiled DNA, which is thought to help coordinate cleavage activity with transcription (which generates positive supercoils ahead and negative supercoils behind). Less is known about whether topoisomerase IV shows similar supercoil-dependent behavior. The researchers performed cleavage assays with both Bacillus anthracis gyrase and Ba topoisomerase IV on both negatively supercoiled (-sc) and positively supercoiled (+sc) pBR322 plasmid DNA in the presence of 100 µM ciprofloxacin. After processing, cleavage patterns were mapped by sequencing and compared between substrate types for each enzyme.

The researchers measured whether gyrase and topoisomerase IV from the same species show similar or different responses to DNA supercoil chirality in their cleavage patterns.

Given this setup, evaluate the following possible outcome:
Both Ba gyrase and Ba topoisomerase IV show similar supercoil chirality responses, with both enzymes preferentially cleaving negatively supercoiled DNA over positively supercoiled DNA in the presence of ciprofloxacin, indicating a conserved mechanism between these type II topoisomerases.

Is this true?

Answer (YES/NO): NO